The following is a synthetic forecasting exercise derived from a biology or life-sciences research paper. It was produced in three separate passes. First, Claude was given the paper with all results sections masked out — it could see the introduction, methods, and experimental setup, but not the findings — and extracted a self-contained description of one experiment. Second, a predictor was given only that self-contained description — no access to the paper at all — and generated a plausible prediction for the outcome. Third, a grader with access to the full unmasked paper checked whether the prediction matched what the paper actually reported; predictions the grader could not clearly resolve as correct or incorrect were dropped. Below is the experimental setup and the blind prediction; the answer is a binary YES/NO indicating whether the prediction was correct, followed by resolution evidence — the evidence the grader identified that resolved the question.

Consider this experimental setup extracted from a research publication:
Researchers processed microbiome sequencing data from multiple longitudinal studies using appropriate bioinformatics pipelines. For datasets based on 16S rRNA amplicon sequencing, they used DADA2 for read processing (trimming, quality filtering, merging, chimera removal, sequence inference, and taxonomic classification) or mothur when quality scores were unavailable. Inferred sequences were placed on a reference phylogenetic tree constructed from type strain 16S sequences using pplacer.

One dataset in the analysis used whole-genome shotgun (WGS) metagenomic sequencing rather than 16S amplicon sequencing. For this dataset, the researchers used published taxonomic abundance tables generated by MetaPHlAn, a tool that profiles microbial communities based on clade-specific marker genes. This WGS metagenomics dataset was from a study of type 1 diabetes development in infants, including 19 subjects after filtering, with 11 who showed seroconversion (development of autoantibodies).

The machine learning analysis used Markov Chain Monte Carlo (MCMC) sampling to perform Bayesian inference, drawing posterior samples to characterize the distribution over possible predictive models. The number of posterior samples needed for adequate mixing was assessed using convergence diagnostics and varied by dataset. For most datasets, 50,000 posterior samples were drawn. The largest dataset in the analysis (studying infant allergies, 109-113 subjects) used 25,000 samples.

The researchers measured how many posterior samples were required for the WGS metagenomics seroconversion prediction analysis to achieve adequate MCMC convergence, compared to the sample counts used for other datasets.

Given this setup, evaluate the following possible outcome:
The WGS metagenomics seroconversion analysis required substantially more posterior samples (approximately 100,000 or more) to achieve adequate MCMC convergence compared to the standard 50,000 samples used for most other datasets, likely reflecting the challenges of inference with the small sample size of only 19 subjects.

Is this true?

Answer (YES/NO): YES